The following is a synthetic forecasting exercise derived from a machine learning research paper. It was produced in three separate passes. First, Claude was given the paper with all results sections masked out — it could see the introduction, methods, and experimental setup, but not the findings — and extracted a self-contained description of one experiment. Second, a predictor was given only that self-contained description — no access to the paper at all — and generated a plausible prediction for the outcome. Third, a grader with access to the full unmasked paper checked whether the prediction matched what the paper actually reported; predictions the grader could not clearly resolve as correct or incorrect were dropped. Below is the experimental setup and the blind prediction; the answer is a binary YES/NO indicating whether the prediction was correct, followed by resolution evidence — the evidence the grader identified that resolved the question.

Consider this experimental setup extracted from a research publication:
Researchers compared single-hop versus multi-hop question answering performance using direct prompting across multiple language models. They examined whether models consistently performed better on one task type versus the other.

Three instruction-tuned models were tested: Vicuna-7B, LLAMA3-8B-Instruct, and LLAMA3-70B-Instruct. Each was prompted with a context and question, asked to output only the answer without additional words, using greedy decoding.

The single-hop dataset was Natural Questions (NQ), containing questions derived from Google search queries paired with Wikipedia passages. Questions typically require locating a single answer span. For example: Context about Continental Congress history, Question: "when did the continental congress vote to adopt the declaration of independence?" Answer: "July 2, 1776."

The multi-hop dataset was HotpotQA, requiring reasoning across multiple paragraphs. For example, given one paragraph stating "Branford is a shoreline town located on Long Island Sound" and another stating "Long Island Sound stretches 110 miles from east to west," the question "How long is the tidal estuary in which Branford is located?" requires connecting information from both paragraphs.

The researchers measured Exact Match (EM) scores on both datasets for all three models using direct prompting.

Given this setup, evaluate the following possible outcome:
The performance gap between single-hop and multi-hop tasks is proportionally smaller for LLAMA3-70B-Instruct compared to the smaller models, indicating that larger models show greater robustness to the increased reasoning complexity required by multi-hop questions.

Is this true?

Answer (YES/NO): NO